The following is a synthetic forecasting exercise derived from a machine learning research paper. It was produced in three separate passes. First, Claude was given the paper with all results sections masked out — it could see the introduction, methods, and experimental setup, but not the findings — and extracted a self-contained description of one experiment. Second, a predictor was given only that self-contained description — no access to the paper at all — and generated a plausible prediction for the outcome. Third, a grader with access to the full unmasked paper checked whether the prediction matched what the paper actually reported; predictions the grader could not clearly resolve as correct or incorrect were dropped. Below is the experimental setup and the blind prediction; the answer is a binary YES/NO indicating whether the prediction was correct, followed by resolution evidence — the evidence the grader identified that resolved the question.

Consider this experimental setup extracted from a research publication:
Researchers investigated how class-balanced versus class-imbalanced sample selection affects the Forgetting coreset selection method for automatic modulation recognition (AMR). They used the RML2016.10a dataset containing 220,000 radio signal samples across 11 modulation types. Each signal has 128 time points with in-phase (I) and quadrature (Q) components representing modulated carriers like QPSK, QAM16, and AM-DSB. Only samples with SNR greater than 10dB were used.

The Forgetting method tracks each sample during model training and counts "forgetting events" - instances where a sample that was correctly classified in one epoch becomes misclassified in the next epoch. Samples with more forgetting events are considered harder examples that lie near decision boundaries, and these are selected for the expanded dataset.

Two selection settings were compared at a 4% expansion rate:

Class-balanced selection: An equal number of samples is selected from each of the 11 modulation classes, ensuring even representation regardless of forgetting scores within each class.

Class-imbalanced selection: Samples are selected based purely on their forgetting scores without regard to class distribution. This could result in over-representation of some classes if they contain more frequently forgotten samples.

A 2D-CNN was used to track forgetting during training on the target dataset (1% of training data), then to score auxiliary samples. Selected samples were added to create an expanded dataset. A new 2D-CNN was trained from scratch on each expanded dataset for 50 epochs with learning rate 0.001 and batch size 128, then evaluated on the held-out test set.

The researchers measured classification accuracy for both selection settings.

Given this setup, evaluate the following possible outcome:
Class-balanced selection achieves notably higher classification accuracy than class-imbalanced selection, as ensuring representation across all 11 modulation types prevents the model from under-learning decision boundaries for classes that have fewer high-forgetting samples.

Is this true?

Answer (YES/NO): YES